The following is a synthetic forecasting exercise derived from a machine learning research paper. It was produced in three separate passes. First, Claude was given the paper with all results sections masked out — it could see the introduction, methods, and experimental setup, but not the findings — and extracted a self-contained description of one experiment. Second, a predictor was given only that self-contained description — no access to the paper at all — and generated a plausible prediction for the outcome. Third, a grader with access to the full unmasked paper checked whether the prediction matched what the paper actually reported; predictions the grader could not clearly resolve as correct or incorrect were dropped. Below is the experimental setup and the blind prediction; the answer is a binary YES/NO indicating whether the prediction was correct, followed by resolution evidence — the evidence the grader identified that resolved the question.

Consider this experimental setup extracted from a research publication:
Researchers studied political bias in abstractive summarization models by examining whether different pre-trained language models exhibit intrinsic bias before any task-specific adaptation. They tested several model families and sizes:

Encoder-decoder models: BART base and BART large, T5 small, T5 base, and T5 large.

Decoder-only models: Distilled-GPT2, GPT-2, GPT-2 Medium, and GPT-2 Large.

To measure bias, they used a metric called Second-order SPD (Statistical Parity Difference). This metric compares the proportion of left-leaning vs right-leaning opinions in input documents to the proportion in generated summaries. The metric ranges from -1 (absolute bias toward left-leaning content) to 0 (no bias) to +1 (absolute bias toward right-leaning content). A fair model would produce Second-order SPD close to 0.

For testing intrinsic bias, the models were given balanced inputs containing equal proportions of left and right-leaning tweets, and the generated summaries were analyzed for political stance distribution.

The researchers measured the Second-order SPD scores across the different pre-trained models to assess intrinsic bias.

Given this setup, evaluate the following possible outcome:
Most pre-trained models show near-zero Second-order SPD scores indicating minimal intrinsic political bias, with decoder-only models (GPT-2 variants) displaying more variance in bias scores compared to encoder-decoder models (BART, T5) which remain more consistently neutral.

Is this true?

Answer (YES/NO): NO